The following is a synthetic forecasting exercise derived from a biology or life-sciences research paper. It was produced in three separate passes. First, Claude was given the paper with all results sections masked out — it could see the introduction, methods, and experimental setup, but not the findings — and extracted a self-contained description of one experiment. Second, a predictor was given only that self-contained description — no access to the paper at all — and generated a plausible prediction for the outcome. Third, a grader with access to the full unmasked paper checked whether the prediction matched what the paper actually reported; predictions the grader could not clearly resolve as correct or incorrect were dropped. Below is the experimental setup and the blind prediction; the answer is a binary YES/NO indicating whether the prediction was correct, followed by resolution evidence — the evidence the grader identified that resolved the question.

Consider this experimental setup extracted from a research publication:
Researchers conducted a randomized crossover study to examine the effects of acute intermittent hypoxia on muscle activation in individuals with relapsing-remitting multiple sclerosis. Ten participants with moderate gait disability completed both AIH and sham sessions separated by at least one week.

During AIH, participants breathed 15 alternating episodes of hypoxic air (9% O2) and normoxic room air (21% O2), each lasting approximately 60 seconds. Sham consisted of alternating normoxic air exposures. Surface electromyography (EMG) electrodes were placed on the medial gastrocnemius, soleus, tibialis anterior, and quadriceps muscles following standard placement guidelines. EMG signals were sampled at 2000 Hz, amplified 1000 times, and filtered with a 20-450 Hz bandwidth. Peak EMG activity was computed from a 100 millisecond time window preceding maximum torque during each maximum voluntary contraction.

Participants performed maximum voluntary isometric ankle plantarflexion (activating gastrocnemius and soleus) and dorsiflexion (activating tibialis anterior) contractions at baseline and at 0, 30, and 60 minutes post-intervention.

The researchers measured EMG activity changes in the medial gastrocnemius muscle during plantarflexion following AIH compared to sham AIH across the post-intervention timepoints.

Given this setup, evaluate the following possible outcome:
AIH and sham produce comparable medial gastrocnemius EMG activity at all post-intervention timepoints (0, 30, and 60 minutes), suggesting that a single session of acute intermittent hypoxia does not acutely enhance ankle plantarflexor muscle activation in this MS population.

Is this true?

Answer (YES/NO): NO